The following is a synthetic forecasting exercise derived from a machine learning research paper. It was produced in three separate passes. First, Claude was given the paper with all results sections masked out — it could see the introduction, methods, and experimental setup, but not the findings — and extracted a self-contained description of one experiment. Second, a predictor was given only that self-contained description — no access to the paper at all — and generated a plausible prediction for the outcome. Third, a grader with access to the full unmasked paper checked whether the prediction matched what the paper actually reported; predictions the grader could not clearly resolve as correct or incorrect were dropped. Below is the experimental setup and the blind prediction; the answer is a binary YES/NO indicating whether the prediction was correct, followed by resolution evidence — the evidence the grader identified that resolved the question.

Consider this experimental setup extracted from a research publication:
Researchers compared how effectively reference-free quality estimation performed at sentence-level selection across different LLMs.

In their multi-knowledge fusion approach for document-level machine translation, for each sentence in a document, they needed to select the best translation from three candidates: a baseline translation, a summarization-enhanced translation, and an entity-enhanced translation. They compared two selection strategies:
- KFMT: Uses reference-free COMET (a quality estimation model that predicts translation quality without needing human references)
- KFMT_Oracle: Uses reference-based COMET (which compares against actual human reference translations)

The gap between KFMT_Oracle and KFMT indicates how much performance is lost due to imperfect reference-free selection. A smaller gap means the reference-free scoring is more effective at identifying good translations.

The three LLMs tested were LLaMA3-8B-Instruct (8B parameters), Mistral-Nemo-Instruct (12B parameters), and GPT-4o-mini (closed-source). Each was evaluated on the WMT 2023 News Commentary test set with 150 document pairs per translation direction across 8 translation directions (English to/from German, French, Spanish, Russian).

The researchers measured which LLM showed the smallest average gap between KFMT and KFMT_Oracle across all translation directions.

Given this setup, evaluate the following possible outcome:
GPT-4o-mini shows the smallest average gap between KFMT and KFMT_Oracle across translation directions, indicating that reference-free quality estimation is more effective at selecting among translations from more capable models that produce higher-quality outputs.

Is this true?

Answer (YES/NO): YES